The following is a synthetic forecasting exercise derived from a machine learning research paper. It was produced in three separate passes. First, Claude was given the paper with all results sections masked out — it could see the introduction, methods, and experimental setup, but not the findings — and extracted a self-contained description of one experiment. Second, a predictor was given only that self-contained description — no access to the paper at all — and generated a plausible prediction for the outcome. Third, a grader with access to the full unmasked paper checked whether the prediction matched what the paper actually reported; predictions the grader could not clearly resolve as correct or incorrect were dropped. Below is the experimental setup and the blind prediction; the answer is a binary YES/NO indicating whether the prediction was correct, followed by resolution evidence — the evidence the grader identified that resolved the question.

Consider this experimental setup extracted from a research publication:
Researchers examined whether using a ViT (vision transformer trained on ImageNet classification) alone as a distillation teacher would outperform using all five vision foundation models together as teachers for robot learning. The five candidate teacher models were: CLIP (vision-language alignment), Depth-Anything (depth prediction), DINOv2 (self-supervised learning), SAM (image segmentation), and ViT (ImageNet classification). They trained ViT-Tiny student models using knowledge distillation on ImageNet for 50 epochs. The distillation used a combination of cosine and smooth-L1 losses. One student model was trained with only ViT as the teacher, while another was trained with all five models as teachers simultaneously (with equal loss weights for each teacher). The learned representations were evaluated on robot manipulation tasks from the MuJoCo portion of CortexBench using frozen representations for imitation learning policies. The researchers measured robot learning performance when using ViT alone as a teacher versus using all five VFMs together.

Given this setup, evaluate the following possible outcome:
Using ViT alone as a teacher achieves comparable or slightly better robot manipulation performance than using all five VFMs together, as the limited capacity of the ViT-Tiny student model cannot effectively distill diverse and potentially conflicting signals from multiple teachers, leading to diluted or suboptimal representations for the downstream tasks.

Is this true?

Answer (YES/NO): YES